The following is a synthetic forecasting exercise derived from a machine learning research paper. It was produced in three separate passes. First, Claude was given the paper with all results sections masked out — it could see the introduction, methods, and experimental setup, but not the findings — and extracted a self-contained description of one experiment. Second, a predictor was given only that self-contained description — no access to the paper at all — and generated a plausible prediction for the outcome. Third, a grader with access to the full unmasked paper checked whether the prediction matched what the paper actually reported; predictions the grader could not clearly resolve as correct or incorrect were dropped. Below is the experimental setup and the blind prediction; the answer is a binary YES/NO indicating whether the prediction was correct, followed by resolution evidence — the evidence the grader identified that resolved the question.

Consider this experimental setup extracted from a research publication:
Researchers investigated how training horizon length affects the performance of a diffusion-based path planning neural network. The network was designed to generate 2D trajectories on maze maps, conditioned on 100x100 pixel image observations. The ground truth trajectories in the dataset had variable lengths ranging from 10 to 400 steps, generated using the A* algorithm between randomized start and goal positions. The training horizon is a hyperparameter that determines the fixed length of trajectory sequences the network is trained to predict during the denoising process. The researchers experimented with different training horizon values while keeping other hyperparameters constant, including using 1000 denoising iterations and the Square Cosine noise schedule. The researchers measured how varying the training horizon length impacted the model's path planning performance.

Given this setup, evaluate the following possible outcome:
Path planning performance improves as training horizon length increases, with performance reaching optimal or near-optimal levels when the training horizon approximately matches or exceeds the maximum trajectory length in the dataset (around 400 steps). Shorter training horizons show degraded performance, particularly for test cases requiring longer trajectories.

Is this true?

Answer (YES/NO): NO